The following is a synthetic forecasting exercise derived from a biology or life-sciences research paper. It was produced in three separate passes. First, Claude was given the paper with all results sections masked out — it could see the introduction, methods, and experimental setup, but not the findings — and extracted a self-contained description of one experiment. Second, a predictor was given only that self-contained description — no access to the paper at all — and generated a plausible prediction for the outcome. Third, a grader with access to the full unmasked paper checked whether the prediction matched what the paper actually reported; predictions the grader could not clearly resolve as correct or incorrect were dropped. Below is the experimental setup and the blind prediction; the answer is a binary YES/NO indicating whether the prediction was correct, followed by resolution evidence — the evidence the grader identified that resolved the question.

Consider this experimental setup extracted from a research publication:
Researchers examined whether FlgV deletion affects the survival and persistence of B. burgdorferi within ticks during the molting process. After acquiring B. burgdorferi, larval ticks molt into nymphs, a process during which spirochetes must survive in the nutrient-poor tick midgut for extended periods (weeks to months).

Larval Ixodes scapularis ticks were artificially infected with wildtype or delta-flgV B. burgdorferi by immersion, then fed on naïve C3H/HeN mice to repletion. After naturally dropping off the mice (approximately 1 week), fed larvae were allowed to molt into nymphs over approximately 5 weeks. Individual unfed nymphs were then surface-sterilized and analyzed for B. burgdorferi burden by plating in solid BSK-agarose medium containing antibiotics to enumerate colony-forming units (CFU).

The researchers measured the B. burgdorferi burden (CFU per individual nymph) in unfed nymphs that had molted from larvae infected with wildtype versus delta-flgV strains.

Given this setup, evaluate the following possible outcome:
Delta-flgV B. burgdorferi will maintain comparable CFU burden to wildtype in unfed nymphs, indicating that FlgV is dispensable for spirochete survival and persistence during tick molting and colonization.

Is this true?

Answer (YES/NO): YES